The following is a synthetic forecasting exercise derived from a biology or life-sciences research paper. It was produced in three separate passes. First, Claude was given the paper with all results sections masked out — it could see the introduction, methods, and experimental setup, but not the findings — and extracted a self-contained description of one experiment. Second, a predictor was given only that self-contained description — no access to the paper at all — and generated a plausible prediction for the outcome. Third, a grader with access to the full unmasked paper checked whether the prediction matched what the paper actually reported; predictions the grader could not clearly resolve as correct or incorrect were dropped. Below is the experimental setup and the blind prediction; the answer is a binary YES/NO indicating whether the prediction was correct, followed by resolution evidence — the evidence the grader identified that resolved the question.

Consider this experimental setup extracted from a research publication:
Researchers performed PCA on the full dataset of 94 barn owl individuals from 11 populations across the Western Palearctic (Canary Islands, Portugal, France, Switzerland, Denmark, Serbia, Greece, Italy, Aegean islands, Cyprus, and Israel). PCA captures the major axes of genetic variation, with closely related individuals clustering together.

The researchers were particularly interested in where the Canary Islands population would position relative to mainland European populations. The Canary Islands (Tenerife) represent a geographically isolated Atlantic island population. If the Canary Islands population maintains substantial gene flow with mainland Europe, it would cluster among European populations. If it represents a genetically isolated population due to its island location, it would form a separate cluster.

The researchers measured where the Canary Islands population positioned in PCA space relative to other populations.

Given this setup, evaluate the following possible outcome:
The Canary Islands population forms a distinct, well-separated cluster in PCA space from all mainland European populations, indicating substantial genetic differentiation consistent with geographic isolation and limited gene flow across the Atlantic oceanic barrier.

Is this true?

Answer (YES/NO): YES